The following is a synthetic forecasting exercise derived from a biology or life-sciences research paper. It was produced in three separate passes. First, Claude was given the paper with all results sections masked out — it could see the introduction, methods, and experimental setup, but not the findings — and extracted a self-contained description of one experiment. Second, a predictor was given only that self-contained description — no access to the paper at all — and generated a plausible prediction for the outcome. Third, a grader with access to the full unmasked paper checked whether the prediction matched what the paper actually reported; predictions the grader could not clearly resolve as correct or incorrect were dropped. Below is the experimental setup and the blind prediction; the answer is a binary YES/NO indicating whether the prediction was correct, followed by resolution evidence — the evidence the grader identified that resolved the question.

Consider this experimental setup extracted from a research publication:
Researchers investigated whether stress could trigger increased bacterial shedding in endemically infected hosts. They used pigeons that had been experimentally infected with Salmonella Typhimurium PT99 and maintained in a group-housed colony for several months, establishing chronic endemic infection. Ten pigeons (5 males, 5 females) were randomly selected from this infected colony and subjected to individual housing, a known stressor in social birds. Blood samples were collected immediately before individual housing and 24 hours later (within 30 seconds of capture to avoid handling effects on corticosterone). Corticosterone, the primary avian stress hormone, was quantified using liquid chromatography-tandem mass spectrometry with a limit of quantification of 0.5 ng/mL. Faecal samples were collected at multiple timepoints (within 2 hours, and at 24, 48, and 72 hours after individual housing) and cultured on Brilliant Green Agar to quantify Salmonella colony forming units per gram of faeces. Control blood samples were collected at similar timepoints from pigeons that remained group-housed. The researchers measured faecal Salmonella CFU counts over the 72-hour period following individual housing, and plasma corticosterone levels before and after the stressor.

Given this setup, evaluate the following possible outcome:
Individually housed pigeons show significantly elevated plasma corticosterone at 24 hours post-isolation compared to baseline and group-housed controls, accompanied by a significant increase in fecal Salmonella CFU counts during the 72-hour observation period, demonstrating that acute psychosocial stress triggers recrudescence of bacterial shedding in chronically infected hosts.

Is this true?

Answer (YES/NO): NO